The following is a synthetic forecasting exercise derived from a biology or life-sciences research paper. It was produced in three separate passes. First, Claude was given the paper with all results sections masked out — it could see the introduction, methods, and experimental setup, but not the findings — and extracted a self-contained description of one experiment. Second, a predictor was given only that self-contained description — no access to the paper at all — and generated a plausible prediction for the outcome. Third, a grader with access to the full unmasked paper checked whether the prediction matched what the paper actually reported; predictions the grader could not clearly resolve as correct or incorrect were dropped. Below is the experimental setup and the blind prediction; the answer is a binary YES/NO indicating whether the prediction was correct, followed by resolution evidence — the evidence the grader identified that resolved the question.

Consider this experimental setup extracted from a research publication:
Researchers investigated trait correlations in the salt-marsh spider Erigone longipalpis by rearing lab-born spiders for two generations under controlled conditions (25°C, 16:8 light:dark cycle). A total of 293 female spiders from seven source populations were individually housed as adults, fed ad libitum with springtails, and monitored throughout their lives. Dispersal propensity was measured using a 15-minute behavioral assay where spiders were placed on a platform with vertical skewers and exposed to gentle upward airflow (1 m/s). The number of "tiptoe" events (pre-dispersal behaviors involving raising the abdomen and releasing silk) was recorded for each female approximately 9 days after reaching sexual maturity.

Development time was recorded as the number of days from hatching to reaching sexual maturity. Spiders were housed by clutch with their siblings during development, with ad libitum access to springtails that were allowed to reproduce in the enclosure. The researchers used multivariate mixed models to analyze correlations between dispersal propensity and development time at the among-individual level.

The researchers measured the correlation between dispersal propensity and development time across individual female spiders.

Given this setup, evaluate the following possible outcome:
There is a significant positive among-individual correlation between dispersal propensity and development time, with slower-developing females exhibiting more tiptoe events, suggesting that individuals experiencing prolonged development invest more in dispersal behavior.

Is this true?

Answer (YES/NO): NO